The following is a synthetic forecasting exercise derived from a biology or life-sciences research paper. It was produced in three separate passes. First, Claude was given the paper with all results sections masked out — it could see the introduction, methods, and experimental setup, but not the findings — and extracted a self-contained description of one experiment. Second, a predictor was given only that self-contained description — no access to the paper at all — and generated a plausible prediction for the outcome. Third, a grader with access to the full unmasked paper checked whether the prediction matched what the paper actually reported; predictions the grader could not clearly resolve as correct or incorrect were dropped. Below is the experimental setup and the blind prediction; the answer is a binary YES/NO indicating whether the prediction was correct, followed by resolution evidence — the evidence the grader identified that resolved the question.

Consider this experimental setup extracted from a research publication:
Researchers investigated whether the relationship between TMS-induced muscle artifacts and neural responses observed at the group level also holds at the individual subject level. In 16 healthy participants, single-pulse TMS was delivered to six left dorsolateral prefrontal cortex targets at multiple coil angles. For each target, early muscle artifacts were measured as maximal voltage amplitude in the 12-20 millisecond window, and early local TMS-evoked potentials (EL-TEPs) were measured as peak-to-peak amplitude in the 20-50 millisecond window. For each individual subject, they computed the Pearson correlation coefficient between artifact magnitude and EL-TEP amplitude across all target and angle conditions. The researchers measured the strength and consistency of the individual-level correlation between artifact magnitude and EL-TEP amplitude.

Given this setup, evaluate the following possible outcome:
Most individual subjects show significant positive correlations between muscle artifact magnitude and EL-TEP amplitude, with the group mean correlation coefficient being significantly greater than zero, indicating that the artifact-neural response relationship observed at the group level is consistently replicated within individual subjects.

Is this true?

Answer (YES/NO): NO